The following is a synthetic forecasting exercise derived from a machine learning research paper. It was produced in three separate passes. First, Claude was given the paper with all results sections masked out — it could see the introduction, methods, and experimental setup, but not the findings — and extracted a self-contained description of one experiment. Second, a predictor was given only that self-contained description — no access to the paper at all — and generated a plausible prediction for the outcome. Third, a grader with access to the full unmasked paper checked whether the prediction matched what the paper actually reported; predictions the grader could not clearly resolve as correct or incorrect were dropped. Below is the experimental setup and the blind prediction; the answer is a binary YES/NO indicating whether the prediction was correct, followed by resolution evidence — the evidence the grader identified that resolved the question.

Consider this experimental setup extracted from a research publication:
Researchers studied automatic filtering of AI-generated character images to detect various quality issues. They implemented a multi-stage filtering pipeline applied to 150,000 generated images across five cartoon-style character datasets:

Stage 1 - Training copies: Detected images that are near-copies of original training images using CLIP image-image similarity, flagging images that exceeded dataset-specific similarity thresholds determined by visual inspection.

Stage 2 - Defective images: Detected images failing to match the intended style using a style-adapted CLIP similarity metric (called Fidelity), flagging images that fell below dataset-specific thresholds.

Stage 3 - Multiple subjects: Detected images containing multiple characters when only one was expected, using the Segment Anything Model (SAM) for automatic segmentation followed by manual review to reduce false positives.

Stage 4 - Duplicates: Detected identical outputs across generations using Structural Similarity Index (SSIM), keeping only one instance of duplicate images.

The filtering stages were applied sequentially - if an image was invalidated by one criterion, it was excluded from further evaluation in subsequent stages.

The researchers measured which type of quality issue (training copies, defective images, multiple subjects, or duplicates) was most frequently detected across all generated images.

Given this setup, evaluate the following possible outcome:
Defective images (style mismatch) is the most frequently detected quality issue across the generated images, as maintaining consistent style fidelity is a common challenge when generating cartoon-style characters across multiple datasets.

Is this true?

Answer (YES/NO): NO